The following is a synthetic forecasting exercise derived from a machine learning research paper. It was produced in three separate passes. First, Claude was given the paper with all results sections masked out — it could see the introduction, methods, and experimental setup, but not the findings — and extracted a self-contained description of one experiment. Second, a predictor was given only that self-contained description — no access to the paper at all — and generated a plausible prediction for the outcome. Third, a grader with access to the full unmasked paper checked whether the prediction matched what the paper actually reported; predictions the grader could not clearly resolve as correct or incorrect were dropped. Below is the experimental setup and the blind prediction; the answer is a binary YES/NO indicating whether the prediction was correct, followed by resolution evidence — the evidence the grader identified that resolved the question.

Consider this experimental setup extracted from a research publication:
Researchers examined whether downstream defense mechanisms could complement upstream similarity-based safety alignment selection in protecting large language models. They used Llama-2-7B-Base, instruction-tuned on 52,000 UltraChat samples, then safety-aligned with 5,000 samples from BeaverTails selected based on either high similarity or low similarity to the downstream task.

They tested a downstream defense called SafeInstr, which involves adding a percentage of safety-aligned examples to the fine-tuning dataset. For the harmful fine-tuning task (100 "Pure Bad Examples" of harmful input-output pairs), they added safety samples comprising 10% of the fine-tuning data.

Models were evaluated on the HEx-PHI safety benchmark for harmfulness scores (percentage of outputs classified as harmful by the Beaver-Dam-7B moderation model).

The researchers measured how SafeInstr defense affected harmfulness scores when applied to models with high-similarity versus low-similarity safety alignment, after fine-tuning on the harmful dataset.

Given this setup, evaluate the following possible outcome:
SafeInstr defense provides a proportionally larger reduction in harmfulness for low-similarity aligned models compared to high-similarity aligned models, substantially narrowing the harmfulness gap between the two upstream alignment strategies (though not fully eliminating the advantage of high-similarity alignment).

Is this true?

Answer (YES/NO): NO